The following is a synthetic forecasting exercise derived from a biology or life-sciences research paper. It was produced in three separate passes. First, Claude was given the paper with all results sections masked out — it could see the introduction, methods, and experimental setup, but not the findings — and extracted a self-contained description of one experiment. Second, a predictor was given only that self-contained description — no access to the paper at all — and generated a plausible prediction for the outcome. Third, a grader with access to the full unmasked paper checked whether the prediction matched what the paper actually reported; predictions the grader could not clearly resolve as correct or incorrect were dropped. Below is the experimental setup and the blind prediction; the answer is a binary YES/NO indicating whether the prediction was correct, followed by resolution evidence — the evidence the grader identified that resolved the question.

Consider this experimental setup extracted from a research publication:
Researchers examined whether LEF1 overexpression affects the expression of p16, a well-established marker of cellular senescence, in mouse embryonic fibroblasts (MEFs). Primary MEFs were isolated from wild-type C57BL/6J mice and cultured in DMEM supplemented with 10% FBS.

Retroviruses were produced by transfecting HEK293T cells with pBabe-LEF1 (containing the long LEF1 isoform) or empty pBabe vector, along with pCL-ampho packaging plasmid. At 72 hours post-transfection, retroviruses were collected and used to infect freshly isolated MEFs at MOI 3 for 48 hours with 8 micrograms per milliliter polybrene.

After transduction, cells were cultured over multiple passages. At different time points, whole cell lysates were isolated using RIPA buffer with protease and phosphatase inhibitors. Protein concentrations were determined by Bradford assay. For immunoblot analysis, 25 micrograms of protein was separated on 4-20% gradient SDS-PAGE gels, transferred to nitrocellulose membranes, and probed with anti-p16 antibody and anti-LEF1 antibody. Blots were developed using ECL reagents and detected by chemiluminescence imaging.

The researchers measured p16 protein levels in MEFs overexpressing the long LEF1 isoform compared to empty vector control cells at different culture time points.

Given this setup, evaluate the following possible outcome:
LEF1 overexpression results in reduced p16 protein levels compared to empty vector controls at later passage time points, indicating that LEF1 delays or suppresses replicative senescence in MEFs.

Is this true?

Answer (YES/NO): YES